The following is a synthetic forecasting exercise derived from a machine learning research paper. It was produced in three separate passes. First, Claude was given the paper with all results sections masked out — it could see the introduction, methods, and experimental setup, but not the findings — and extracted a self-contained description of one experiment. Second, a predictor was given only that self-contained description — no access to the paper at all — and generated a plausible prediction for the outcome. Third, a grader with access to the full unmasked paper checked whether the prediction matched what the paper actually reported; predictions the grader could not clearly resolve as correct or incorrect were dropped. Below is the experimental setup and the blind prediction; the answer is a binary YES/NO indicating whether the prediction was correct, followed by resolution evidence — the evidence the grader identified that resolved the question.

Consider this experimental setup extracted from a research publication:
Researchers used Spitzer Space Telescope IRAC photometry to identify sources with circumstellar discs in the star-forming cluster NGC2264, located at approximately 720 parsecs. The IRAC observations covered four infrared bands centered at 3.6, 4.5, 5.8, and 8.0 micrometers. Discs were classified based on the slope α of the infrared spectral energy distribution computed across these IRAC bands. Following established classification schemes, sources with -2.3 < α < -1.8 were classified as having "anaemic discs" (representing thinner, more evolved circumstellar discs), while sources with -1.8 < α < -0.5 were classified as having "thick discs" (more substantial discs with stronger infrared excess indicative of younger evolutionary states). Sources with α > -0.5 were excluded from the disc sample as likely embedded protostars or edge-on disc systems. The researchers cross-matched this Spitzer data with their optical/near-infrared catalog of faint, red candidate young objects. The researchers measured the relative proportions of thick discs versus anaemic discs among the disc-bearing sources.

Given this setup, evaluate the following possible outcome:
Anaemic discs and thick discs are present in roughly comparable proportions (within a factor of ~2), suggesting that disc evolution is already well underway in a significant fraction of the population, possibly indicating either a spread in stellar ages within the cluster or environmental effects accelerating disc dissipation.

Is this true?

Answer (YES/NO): YES